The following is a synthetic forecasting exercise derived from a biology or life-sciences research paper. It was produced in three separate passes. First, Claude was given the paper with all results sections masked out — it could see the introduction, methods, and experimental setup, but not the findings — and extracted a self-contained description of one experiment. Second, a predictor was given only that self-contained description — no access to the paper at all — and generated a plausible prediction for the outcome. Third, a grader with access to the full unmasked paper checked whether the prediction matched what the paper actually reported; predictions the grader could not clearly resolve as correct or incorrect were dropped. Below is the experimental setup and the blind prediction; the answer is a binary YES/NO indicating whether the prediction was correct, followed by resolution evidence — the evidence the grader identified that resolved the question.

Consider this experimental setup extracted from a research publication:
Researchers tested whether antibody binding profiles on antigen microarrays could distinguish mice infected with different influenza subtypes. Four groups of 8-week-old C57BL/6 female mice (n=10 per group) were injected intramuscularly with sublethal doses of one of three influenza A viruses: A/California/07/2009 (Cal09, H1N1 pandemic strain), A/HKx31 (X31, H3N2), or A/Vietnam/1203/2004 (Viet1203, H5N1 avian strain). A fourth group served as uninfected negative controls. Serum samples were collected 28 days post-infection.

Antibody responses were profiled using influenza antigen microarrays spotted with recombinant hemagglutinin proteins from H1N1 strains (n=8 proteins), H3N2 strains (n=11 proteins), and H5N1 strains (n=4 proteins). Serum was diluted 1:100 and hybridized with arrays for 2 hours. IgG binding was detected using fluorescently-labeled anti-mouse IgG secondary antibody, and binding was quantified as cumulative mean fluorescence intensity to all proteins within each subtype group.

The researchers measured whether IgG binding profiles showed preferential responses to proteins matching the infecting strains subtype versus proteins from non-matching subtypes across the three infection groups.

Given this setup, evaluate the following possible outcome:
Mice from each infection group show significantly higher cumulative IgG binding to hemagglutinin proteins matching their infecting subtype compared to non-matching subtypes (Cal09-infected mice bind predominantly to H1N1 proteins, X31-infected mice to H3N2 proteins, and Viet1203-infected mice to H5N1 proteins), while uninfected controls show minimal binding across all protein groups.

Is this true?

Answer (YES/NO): NO